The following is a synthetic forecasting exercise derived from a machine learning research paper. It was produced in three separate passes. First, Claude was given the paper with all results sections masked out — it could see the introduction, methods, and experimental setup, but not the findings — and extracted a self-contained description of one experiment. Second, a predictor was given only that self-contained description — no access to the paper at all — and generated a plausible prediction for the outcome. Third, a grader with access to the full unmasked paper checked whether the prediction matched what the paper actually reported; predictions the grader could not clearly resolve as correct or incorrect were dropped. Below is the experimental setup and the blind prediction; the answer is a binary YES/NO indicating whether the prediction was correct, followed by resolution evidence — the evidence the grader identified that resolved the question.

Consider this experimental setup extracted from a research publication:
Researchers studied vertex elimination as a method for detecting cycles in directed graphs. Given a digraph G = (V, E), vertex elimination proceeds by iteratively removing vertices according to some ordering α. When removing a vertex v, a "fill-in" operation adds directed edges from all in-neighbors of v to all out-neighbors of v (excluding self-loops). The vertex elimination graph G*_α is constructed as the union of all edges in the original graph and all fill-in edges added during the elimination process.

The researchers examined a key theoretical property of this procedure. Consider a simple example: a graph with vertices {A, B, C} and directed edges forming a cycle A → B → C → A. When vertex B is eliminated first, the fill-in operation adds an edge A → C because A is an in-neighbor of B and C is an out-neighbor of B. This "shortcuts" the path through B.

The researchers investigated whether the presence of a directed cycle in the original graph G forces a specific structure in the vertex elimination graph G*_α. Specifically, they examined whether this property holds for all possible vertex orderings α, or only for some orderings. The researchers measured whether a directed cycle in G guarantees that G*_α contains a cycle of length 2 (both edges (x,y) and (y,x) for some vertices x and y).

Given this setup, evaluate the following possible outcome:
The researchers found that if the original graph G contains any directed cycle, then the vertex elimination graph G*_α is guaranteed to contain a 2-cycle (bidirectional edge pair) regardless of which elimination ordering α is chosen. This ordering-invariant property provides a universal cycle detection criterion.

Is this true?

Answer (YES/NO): YES